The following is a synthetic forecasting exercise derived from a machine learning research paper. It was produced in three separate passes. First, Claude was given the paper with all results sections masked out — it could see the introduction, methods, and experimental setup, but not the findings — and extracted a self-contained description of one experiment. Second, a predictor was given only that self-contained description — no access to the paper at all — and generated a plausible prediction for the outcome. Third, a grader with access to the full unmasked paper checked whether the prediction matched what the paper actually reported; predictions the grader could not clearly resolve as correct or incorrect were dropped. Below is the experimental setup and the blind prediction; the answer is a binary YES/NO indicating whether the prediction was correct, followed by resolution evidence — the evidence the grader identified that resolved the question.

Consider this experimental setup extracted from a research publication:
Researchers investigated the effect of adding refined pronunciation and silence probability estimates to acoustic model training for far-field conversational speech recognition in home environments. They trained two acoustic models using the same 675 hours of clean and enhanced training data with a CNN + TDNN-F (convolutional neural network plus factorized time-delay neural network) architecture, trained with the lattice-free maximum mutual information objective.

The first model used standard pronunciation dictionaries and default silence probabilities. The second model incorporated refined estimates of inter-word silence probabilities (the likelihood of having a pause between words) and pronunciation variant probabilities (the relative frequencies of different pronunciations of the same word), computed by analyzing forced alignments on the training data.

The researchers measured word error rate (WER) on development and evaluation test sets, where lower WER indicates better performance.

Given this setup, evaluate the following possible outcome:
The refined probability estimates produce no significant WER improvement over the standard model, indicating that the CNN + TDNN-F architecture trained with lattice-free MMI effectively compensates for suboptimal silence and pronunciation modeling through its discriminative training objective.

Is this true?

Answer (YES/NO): NO